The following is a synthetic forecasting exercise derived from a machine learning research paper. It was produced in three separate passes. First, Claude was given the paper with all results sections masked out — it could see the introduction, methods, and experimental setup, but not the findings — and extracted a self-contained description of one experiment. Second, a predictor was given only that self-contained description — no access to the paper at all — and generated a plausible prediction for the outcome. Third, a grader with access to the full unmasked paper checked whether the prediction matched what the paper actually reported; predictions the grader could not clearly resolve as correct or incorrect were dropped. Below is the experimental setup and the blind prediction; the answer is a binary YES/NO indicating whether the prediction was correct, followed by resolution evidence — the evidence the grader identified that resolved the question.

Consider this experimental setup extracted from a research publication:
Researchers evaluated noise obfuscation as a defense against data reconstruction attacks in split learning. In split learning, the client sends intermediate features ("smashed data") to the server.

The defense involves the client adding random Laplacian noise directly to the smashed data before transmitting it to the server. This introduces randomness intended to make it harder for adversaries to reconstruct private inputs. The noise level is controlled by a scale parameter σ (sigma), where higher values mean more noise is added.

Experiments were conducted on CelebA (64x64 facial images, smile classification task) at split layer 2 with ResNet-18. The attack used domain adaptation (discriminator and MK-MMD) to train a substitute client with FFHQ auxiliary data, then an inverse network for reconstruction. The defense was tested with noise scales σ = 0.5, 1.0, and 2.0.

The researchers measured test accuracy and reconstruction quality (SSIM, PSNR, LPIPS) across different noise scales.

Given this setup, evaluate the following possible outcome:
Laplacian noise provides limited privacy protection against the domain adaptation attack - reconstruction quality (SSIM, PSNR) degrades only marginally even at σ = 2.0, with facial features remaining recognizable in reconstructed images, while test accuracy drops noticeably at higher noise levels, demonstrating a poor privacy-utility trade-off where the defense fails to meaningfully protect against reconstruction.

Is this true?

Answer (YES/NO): NO